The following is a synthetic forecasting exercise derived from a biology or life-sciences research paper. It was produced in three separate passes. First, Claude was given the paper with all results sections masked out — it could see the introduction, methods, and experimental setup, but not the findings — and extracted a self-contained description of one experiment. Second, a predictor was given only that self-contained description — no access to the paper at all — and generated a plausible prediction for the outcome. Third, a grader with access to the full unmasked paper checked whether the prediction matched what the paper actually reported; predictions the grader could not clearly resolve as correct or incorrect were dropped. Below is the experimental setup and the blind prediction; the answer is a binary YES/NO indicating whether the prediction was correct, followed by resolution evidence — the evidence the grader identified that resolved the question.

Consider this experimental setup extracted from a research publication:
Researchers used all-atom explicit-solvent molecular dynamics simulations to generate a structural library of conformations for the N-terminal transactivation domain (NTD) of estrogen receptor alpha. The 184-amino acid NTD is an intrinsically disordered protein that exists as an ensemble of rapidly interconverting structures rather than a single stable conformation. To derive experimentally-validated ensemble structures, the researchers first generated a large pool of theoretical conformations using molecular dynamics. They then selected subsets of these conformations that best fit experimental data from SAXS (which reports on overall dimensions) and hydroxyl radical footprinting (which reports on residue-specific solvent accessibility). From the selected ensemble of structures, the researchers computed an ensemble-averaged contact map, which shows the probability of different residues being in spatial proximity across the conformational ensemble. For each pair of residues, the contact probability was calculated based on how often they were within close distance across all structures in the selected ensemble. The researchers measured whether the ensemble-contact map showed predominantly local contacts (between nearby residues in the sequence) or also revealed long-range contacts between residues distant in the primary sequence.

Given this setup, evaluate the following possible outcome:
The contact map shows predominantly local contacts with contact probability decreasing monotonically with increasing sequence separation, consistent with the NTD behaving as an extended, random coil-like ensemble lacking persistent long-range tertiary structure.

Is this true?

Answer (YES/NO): NO